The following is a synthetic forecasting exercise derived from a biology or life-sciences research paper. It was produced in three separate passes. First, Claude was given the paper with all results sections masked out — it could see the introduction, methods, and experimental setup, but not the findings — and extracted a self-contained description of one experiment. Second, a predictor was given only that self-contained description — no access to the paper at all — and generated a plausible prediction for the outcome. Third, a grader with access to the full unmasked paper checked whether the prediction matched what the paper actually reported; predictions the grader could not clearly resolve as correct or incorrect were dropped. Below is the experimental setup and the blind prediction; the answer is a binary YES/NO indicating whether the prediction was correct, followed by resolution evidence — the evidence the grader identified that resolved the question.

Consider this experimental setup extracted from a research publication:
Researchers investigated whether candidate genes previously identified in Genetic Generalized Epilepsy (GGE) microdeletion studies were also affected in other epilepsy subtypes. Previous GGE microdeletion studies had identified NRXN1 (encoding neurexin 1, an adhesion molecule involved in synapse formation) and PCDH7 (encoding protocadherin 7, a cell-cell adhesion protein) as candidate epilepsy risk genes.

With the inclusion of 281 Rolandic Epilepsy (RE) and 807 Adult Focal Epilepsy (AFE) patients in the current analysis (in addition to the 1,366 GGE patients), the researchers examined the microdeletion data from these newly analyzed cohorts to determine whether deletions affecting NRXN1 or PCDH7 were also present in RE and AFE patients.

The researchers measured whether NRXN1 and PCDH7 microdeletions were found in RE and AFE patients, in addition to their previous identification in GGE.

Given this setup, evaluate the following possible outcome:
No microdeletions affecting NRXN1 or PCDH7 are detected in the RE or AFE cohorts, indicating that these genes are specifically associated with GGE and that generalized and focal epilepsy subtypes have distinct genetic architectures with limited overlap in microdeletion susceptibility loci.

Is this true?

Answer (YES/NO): NO